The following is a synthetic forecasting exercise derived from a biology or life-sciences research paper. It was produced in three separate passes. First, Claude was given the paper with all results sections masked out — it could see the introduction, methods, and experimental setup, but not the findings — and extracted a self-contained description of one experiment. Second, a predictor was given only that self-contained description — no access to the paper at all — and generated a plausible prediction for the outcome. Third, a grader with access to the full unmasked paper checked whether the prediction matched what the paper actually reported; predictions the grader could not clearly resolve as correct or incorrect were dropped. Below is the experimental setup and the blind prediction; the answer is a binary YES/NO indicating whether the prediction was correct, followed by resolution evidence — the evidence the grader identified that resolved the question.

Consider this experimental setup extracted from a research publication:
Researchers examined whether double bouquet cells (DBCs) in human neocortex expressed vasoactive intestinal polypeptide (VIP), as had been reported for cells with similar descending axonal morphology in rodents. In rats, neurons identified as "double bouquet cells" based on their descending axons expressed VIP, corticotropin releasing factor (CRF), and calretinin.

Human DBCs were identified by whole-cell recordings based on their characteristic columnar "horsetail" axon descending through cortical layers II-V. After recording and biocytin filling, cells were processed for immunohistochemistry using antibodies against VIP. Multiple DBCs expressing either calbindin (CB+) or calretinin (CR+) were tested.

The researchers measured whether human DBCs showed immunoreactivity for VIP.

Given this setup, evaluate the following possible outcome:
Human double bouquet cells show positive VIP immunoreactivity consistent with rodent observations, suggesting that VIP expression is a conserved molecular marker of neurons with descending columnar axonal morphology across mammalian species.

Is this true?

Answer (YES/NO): NO